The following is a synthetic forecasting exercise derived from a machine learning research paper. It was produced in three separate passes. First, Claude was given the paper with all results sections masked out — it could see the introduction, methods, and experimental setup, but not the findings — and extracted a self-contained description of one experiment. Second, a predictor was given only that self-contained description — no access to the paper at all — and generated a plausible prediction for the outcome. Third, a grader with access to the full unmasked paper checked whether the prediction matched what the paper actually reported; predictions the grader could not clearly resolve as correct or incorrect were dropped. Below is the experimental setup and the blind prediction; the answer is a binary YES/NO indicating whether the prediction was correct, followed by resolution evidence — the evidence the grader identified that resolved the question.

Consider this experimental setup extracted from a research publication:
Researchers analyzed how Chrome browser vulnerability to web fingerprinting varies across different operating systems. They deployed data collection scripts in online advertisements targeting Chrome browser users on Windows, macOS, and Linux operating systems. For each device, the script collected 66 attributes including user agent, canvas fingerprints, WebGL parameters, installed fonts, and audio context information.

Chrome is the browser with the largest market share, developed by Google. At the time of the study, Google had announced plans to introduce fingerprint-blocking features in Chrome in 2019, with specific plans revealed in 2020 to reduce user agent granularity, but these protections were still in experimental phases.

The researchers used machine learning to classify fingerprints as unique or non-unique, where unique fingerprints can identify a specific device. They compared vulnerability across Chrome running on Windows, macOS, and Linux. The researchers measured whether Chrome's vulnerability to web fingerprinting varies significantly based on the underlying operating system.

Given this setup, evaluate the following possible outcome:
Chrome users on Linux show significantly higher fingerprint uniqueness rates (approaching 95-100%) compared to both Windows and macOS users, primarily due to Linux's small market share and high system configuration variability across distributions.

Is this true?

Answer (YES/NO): NO